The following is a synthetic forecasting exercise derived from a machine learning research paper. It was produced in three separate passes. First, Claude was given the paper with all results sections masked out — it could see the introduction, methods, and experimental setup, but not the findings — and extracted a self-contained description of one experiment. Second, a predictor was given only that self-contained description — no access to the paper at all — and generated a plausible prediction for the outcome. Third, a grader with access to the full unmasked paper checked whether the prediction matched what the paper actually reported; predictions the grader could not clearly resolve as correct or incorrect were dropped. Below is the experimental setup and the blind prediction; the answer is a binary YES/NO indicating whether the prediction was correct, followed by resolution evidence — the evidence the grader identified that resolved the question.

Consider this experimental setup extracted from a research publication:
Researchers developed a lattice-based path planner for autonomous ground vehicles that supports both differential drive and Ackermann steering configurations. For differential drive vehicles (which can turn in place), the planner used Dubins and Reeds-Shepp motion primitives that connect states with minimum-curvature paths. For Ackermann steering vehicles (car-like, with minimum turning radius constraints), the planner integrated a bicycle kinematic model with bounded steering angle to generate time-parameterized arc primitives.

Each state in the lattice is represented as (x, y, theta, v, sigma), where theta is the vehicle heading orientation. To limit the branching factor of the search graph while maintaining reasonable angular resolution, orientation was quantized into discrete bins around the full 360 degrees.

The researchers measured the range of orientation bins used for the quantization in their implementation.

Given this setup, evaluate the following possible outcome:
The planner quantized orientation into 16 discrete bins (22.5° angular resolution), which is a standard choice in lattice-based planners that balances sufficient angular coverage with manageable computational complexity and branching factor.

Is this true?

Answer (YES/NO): NO